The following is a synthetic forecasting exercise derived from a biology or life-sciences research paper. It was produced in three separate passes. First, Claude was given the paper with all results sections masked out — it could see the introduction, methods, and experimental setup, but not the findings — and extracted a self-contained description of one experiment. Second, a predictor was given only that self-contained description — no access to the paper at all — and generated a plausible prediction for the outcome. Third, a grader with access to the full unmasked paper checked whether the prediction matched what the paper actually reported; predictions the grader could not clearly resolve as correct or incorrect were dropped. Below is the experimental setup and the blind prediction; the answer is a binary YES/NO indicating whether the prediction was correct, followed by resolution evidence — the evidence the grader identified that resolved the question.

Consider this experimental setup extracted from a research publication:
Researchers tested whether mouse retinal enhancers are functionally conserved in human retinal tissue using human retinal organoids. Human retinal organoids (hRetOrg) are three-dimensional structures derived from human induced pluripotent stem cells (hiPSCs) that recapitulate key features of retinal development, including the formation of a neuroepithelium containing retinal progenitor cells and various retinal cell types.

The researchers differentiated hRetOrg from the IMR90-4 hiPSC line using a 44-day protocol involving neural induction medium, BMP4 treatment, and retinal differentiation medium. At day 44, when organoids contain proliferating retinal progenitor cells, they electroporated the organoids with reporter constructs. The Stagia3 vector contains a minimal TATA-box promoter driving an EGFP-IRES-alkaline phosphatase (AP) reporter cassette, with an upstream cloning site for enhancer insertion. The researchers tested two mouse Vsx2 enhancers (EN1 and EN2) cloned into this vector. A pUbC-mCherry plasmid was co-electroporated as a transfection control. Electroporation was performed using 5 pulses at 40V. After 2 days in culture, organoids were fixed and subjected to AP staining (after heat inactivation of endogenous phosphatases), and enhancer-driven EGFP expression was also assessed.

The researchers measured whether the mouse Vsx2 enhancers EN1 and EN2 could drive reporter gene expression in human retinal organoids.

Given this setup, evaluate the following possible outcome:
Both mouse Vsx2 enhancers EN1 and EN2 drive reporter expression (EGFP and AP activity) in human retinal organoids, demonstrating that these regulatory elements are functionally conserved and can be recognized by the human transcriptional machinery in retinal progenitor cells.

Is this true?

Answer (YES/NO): YES